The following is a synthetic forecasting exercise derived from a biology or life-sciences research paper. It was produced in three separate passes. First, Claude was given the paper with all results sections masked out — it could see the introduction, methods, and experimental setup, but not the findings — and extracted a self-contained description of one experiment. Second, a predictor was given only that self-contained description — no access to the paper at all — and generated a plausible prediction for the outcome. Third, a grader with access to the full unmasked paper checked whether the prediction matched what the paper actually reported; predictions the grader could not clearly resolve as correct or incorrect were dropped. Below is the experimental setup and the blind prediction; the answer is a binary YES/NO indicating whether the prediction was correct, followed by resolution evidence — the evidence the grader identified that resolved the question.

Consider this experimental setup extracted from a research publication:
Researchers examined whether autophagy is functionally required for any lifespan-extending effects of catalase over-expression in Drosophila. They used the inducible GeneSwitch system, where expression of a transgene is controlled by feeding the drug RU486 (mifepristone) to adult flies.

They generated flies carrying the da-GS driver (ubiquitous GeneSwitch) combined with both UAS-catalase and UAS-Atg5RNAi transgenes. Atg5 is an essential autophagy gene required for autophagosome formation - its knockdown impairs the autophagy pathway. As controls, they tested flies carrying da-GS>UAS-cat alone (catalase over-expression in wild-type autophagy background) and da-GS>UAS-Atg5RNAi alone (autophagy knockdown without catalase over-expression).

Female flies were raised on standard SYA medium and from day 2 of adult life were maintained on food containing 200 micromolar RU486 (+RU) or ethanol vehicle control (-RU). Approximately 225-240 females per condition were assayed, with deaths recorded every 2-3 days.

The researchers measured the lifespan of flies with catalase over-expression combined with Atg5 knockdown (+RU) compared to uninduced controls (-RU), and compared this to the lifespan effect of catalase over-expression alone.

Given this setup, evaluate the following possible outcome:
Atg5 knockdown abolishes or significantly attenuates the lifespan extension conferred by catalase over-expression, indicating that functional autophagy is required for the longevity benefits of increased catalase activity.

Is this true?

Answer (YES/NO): YES